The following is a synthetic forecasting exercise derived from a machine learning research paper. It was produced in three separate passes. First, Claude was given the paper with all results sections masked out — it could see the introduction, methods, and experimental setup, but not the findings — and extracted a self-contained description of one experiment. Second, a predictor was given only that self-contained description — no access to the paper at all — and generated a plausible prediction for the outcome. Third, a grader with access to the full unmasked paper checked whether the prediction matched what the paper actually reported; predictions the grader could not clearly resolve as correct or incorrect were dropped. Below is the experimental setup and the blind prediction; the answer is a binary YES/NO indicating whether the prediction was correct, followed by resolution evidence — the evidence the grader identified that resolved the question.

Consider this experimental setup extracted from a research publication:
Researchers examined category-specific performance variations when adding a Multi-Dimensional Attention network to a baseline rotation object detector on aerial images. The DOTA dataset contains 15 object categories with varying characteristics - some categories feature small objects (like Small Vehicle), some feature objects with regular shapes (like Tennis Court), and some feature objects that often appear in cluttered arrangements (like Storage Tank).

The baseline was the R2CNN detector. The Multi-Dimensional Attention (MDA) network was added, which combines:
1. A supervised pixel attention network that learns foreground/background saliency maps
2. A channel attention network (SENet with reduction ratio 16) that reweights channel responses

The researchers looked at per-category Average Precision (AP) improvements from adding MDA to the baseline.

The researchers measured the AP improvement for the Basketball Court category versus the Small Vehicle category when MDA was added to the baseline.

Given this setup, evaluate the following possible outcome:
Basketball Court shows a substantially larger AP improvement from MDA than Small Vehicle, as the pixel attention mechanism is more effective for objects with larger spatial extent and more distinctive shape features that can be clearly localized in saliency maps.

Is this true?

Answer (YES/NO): YES